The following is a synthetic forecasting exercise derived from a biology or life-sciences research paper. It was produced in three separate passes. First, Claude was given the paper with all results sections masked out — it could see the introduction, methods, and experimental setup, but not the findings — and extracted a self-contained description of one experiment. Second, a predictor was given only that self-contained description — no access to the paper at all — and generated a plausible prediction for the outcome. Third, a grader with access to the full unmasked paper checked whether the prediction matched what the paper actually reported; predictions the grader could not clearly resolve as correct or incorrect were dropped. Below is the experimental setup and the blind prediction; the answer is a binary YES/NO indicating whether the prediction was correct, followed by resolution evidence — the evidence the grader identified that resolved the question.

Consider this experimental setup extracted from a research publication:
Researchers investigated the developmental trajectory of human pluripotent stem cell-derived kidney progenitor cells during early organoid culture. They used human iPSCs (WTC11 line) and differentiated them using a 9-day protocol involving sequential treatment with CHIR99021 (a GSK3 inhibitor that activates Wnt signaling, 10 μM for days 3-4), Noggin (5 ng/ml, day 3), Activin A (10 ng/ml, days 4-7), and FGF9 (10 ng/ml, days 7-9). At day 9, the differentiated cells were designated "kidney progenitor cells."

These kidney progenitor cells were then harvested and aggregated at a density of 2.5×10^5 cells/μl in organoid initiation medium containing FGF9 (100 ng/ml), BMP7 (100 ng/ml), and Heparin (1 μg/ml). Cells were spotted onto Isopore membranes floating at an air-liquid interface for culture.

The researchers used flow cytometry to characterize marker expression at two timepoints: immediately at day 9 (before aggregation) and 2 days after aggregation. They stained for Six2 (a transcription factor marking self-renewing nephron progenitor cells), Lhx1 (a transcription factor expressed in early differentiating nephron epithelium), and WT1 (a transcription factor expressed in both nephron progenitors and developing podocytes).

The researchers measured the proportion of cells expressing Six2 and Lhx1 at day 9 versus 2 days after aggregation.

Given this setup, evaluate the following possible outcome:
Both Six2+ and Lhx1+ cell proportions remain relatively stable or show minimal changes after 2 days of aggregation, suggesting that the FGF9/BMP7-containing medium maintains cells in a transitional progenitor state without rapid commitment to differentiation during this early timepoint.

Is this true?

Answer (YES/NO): NO